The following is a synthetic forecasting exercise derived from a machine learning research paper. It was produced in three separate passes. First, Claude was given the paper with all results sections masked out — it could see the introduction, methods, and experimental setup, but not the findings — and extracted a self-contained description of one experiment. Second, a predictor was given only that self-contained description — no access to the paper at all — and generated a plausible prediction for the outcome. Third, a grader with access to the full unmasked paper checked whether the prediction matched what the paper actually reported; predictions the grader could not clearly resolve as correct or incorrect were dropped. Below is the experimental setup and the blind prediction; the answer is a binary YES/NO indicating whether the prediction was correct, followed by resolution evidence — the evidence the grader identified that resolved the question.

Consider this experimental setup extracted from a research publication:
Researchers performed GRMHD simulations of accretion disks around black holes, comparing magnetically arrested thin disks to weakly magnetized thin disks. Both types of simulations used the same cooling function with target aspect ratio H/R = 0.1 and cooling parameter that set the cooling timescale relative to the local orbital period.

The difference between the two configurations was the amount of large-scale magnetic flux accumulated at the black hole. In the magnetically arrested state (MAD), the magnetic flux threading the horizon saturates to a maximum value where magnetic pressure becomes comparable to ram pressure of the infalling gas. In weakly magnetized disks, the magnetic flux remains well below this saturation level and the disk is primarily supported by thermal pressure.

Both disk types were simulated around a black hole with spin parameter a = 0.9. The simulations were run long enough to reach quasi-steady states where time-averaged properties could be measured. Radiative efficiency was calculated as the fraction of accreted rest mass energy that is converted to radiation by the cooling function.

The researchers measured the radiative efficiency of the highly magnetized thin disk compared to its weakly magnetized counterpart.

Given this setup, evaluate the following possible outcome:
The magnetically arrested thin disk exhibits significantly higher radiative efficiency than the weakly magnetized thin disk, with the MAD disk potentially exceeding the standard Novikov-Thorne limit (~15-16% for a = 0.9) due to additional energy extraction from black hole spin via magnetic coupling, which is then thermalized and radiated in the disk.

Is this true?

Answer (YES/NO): NO